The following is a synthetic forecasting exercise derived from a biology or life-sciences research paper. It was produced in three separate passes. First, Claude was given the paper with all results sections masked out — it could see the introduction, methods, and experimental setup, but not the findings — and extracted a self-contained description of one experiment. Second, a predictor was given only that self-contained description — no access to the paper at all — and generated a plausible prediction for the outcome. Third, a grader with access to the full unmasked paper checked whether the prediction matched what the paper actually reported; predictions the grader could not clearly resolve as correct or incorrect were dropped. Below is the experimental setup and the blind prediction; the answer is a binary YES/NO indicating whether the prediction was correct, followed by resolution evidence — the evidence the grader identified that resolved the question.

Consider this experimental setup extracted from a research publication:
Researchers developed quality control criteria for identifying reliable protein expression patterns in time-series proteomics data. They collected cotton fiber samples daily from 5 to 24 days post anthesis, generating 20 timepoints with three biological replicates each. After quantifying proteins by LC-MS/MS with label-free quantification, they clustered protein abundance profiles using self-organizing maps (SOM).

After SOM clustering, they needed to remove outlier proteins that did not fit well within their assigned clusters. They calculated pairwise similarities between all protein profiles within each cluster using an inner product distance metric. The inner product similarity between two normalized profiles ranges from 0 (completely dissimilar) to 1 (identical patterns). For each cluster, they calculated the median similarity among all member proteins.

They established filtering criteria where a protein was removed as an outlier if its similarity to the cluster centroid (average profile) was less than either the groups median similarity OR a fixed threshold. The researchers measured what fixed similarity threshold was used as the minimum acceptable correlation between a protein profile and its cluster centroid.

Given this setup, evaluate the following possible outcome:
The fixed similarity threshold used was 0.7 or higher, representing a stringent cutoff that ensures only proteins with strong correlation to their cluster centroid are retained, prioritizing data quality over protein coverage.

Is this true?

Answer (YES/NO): YES